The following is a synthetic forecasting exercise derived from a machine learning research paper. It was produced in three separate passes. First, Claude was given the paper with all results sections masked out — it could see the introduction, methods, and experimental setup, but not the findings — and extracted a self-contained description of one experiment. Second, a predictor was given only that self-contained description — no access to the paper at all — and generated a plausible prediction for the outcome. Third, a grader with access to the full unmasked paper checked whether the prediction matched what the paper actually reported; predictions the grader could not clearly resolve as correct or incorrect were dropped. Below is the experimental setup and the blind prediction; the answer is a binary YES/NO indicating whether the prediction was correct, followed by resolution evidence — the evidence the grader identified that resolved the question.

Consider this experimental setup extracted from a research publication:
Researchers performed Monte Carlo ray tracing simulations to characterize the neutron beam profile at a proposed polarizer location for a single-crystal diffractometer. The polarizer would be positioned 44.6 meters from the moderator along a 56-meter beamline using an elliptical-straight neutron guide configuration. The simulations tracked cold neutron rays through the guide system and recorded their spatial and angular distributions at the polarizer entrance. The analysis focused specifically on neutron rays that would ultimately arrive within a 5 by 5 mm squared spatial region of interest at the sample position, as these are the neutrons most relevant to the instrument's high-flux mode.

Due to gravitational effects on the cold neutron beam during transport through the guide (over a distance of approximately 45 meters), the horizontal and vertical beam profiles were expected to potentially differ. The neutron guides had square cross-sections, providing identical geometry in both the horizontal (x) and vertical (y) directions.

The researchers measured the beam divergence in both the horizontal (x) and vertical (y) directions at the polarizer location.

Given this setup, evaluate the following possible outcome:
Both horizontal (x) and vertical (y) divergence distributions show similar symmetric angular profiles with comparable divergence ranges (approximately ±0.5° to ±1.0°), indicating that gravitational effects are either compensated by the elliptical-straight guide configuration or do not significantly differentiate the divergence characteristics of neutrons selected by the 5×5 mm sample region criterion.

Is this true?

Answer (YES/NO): NO